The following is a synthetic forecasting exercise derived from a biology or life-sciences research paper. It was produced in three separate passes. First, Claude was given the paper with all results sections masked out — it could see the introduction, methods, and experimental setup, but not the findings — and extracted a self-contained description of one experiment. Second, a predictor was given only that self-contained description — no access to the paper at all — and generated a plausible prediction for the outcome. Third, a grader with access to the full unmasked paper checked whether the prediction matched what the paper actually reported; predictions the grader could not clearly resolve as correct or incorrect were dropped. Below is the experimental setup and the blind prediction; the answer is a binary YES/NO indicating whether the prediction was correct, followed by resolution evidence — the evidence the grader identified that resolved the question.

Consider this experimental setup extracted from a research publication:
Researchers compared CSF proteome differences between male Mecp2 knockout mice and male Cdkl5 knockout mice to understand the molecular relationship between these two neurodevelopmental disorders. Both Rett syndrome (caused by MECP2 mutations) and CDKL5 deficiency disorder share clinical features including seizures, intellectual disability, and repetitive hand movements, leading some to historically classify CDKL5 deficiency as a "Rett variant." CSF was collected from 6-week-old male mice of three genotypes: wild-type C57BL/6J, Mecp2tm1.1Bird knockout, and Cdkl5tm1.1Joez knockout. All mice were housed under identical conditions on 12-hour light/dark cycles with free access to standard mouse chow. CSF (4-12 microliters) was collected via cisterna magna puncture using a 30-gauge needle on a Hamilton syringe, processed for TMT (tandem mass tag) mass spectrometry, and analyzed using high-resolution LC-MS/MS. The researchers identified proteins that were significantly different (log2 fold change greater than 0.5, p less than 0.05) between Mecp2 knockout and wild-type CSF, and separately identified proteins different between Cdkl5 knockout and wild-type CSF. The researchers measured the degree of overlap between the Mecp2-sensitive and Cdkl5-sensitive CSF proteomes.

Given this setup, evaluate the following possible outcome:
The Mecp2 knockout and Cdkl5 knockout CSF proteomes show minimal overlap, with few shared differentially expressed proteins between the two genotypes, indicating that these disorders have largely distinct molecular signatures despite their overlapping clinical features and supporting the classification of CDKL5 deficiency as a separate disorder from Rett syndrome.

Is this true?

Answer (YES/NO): YES